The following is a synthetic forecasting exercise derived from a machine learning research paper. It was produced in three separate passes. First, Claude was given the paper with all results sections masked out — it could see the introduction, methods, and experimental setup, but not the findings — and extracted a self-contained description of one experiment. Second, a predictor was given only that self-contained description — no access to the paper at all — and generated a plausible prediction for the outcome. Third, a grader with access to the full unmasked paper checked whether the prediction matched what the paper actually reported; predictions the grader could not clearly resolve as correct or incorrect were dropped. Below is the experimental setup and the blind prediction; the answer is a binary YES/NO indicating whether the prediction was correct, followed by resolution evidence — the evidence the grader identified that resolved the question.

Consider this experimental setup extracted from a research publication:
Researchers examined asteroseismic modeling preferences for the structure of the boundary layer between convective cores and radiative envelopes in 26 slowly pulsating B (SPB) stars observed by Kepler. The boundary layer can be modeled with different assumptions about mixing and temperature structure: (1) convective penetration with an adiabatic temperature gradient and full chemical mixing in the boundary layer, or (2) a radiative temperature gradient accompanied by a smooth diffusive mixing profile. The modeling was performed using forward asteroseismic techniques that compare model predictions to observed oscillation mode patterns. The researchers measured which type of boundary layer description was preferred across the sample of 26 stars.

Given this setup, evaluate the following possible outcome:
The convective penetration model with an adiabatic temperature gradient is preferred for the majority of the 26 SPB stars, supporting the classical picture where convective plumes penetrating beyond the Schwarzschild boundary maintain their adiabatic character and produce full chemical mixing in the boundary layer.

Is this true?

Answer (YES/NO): YES